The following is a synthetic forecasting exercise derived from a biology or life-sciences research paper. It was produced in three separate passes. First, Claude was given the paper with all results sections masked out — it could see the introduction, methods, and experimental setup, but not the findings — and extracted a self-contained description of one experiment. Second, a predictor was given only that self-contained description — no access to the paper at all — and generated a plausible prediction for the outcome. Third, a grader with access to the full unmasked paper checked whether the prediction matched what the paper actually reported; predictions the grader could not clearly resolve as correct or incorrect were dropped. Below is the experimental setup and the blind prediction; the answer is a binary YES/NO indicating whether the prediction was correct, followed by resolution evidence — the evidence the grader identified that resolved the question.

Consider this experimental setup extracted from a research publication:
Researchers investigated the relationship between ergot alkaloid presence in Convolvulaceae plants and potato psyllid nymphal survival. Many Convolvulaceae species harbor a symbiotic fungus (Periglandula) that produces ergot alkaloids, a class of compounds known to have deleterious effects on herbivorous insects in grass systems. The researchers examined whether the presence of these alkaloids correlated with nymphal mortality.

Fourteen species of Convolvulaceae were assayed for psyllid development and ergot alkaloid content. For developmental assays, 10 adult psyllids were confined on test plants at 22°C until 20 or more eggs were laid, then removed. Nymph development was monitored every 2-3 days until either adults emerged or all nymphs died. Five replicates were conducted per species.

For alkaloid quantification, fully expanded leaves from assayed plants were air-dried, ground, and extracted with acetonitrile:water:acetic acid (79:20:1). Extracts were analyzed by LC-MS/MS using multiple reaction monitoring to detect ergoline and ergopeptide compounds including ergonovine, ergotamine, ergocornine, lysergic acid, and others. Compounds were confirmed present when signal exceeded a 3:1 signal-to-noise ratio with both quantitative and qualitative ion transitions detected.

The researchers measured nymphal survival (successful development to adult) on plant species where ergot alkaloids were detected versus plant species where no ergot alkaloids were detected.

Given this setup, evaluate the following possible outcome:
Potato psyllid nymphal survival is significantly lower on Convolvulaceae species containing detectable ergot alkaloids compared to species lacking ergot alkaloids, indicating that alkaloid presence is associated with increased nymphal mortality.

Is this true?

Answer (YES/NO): YES